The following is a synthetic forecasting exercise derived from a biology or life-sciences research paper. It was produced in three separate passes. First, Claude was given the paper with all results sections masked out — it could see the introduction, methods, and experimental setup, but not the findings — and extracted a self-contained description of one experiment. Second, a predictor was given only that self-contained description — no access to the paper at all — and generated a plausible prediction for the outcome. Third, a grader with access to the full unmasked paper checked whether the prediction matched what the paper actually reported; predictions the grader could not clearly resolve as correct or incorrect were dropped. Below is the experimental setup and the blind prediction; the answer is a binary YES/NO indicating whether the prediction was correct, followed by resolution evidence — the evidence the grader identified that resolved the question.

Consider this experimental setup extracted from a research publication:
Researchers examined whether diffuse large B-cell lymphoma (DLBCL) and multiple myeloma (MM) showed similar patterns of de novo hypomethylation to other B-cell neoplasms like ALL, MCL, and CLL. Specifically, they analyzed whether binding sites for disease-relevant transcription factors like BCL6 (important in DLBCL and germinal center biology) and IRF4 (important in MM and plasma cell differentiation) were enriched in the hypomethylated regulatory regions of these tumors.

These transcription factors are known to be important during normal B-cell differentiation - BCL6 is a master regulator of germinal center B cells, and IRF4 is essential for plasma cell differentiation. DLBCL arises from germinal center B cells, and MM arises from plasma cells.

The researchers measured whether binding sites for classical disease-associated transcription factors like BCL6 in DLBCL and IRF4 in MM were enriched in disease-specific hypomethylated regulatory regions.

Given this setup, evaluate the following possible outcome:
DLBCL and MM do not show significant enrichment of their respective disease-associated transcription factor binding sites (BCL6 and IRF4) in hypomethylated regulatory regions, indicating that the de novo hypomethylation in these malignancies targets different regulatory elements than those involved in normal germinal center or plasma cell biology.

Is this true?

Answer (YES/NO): YES